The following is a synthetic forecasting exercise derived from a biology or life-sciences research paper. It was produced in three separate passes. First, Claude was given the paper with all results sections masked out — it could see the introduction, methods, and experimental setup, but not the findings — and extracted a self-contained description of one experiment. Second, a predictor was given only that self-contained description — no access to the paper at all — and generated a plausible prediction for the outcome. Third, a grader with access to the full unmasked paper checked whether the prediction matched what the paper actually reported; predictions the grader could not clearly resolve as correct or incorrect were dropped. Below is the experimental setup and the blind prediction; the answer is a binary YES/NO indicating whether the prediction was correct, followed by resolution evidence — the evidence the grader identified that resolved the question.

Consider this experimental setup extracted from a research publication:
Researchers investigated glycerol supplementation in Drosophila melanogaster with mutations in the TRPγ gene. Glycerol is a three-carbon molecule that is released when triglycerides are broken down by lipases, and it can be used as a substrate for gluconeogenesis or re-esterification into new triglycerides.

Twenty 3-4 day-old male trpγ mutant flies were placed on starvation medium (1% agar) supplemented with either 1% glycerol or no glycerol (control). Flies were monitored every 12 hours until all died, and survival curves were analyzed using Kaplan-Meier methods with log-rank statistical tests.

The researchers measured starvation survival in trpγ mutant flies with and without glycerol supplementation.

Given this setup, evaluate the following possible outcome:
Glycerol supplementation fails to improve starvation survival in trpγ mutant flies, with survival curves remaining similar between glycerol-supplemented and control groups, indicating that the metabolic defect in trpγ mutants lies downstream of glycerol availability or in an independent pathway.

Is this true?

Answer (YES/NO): NO